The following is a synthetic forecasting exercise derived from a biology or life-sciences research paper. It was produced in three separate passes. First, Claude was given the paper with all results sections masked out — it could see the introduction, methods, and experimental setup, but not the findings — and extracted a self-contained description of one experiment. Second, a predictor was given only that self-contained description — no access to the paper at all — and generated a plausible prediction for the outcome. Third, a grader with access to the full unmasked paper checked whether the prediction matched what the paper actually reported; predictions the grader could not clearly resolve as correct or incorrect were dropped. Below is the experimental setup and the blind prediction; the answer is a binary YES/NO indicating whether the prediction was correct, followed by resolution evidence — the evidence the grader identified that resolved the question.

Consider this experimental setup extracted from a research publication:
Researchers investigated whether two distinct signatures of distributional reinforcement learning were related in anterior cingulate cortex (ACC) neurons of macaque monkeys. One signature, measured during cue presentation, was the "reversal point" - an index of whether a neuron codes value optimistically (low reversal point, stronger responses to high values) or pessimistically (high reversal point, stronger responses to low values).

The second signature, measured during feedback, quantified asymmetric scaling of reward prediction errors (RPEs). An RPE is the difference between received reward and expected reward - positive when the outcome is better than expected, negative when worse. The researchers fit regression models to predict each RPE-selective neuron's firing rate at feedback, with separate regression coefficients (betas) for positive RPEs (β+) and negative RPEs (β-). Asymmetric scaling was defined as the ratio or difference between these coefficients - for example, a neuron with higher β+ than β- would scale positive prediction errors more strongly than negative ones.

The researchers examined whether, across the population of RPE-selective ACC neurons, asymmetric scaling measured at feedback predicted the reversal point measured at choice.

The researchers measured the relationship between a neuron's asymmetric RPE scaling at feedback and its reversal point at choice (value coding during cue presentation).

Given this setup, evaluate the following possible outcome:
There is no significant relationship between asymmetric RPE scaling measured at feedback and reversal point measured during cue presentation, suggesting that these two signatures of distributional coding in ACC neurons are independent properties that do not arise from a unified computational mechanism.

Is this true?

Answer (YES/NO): NO